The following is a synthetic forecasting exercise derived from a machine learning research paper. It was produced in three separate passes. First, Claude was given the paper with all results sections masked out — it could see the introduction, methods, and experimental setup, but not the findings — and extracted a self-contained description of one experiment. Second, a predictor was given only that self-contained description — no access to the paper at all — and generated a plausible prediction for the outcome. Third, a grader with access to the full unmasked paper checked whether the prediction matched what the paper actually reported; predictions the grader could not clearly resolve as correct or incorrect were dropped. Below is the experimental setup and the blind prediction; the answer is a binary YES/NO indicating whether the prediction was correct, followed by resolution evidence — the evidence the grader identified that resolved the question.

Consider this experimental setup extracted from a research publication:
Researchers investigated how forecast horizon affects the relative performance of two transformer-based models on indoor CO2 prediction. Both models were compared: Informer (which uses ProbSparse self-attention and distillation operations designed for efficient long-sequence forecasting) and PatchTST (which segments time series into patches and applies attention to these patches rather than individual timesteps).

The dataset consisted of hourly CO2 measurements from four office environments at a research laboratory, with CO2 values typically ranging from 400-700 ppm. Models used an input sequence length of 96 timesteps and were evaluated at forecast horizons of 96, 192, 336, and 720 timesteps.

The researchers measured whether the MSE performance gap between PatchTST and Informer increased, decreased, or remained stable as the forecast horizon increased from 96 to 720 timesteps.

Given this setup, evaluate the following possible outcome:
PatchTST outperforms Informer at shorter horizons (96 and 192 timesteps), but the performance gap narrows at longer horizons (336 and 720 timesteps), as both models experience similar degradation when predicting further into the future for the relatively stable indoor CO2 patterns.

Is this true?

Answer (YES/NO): YES